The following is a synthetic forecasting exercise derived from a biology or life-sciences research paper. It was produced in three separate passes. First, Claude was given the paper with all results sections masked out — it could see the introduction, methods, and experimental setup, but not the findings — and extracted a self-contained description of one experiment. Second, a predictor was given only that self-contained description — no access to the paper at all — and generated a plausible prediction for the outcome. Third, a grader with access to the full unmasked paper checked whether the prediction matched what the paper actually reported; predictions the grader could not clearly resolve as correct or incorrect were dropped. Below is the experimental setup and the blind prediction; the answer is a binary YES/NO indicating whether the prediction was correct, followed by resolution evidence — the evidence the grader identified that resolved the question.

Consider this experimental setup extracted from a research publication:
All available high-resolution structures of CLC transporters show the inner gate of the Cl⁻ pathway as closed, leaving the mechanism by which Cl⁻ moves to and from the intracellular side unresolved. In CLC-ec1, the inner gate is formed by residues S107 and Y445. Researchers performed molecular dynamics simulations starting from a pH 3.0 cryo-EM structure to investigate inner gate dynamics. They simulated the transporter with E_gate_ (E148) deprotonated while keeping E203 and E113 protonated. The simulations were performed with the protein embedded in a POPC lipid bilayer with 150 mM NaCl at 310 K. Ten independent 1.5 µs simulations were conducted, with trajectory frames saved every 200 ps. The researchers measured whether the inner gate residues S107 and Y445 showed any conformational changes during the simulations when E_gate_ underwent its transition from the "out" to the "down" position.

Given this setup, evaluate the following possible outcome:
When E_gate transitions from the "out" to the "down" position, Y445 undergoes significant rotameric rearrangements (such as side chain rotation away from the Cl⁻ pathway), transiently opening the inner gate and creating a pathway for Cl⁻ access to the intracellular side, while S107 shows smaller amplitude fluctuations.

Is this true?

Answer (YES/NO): NO